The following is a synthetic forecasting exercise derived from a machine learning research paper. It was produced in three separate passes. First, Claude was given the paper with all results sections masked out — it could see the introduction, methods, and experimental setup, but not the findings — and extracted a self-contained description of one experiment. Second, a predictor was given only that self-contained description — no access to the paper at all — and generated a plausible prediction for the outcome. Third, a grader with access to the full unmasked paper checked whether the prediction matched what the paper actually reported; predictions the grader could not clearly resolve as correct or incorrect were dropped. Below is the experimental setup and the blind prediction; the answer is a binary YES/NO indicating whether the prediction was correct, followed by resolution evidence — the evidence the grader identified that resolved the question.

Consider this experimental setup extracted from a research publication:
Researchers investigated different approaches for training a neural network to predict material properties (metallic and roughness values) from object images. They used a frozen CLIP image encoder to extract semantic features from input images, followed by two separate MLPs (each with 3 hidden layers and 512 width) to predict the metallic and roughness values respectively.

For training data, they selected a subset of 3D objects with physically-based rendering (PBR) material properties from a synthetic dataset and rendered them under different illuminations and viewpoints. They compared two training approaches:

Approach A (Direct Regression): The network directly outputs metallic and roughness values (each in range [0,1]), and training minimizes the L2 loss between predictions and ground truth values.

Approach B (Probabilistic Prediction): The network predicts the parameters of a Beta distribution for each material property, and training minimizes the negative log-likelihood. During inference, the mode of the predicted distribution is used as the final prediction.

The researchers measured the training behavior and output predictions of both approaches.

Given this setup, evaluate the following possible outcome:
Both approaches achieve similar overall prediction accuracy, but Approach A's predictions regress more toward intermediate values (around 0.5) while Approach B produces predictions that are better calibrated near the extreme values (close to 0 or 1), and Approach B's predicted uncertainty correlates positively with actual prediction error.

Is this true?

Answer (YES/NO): NO